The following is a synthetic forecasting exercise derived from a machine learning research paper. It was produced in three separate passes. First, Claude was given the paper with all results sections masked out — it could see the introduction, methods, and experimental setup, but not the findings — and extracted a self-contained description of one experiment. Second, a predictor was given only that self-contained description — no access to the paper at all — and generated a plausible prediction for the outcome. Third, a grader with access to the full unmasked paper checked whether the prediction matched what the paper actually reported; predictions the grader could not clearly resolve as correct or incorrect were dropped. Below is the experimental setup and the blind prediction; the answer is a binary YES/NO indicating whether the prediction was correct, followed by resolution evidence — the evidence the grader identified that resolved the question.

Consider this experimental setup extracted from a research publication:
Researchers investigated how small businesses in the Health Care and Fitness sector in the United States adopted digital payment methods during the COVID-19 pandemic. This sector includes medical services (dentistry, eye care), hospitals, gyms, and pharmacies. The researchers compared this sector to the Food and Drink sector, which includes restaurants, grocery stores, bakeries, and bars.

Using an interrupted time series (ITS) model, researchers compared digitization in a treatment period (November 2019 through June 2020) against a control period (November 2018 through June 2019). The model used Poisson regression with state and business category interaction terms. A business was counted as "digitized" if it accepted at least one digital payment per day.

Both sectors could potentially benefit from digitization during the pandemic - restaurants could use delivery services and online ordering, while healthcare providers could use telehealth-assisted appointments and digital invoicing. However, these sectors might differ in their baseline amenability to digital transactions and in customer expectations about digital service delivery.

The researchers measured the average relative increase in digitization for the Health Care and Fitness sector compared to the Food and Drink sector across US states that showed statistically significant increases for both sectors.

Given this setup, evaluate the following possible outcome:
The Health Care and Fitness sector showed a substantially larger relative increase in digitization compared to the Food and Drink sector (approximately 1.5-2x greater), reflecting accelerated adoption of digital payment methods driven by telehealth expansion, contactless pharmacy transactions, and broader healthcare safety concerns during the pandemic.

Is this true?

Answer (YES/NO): NO